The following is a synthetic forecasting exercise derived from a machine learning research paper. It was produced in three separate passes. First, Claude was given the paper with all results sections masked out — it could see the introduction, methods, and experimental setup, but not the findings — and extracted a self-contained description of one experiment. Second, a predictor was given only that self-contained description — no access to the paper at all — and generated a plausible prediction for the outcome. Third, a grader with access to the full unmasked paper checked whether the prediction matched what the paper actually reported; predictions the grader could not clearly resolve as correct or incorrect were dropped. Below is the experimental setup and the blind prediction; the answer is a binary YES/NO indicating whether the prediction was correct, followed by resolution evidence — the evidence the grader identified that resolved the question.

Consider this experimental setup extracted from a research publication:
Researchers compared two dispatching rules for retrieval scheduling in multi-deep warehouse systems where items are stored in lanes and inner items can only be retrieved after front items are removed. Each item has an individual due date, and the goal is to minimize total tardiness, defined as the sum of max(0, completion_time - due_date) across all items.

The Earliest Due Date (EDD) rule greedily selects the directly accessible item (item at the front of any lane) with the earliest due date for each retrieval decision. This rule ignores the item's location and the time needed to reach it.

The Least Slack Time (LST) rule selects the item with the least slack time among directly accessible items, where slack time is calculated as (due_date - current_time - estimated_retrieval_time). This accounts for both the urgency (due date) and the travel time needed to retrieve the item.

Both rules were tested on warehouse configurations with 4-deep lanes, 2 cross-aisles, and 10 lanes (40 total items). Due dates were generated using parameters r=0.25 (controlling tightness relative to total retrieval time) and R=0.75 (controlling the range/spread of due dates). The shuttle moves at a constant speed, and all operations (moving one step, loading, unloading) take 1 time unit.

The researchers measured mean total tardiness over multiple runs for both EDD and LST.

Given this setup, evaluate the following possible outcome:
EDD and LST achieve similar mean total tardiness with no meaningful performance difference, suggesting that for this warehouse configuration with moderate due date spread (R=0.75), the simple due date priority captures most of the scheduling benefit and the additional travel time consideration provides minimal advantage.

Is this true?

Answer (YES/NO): NO